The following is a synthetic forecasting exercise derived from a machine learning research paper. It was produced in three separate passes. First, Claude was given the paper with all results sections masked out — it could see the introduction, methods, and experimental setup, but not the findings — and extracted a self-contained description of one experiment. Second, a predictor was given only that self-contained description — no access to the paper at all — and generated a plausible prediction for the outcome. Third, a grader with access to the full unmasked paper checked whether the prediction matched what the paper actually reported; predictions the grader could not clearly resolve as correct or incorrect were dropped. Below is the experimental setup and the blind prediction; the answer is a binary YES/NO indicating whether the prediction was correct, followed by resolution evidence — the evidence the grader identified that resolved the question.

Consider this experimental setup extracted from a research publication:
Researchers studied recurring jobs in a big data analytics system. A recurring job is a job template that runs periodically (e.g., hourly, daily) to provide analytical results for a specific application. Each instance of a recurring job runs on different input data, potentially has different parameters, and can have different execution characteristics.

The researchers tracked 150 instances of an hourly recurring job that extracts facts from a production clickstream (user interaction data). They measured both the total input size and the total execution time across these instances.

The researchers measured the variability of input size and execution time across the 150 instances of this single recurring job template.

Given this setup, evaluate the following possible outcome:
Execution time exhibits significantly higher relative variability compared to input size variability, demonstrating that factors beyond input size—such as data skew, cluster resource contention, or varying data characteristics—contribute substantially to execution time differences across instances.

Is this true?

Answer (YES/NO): NO